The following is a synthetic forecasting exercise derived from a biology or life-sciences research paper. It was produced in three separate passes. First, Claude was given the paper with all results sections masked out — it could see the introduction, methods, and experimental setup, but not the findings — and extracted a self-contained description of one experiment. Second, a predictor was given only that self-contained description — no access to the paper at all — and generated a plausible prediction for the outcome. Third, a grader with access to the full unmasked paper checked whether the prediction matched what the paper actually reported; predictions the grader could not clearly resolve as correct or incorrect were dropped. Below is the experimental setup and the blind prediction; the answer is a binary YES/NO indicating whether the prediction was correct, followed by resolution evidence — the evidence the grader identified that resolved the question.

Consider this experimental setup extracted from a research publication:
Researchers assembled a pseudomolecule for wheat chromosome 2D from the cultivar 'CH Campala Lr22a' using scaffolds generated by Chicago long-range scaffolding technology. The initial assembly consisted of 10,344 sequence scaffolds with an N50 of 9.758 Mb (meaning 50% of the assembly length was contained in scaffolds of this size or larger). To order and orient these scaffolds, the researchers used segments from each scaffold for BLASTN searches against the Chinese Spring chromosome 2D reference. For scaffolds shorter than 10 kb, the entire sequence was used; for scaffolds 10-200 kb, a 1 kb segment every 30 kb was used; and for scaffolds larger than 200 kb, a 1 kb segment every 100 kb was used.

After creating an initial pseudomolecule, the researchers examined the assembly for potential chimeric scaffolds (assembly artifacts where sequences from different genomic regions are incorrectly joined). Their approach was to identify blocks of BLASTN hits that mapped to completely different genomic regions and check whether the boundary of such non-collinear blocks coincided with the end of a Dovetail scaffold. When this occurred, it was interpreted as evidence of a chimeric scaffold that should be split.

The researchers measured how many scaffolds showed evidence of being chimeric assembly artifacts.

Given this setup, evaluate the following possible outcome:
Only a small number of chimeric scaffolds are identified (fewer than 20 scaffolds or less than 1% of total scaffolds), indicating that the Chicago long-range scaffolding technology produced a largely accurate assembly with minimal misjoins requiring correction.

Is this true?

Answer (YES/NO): YES